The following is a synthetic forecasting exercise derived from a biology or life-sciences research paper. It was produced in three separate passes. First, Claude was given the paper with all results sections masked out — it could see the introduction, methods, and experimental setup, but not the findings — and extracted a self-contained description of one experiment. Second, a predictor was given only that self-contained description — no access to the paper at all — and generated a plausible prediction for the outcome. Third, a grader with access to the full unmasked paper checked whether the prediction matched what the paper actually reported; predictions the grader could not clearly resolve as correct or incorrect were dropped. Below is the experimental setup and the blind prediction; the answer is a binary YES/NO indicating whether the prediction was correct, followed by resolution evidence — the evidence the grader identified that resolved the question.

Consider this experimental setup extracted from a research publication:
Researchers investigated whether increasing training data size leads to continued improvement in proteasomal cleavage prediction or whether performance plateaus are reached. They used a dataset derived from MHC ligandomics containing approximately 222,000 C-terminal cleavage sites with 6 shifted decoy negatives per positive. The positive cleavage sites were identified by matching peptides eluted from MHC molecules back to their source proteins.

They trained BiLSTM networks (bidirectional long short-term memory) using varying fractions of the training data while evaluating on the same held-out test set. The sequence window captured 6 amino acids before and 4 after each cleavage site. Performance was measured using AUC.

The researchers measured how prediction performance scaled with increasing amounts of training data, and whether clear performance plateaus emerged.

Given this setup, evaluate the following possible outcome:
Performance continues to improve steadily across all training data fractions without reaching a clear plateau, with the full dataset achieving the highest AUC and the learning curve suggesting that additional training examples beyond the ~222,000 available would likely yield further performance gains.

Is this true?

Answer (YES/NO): NO